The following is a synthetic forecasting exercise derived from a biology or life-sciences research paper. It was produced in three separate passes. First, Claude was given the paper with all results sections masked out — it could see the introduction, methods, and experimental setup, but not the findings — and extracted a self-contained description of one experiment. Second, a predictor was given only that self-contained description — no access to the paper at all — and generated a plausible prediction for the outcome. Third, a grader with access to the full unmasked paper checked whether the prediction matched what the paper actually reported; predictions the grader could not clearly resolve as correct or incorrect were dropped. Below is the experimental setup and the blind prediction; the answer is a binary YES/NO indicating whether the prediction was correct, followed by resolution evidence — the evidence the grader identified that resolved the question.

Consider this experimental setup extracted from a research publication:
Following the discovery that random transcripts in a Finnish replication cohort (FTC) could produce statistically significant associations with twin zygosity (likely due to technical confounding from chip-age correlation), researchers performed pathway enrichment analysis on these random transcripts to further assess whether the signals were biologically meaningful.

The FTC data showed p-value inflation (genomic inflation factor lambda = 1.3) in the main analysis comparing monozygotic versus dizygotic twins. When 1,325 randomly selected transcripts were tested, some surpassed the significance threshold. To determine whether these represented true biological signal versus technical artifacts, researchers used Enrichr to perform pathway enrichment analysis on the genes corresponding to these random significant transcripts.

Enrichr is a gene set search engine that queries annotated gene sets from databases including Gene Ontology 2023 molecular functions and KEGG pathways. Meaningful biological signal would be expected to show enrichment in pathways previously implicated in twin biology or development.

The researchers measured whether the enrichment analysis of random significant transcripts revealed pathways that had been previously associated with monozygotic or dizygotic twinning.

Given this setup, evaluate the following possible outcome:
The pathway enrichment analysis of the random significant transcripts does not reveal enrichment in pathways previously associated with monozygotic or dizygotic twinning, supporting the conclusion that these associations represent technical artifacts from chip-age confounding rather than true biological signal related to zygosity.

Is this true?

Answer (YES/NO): YES